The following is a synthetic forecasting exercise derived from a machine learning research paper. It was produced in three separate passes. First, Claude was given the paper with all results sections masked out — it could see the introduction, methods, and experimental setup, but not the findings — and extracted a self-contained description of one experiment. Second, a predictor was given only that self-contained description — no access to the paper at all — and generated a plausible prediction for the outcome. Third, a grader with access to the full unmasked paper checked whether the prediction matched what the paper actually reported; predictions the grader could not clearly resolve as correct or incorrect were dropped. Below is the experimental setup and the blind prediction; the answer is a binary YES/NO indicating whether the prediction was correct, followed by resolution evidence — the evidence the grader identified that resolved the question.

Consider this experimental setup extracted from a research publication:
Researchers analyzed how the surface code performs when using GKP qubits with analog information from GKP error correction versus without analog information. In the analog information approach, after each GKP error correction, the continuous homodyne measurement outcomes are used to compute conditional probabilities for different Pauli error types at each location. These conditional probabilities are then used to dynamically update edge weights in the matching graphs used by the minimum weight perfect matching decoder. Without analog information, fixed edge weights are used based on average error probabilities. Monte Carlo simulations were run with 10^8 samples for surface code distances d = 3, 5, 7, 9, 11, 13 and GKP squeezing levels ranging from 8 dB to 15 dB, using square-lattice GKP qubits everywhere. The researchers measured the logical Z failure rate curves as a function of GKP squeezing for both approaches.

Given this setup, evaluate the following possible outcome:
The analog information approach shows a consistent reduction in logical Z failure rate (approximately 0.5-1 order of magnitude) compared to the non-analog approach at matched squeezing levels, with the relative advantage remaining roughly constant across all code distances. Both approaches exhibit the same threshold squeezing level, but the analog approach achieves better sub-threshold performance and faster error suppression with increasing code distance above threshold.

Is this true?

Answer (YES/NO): NO